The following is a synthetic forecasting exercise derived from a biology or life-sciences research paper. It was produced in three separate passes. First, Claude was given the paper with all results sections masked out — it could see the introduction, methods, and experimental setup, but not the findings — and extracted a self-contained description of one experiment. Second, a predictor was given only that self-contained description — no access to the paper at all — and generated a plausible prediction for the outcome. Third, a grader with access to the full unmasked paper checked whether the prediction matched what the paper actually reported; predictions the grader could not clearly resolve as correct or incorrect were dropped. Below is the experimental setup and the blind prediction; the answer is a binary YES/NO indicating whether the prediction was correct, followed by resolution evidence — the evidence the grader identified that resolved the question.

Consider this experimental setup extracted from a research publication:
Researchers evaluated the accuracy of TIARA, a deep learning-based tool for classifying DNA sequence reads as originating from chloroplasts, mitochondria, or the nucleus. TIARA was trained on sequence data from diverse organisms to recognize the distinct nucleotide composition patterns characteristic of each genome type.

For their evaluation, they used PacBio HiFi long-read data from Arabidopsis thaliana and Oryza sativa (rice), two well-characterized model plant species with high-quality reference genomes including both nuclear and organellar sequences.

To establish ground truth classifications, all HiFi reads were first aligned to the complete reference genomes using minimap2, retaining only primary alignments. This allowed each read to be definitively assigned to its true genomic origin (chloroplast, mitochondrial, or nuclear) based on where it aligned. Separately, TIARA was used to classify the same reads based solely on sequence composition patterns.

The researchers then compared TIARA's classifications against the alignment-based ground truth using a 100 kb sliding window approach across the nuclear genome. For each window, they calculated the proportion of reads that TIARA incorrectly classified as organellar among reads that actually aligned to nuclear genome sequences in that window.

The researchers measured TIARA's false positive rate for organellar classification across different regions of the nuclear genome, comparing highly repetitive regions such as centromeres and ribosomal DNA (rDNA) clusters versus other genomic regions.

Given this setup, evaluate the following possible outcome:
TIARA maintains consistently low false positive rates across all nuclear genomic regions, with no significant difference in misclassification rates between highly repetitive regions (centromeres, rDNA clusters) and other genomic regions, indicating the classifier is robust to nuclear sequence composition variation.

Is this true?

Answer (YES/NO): NO